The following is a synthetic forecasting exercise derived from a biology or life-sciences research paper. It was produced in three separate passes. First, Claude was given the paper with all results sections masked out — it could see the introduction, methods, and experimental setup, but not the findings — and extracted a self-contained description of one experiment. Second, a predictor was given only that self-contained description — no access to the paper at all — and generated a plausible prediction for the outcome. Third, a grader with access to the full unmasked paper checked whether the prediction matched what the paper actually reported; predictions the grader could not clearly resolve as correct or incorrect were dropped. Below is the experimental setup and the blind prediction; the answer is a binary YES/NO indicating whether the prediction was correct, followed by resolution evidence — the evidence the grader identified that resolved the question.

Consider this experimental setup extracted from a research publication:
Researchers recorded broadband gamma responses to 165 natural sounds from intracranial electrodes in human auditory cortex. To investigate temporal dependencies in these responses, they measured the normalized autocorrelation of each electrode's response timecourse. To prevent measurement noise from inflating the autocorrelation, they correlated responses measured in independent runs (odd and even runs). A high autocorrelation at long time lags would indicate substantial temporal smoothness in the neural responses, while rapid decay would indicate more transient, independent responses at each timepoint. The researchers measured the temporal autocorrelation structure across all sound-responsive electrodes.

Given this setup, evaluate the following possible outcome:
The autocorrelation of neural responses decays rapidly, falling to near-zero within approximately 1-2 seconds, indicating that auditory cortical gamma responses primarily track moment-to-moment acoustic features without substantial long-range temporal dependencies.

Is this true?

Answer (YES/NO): NO